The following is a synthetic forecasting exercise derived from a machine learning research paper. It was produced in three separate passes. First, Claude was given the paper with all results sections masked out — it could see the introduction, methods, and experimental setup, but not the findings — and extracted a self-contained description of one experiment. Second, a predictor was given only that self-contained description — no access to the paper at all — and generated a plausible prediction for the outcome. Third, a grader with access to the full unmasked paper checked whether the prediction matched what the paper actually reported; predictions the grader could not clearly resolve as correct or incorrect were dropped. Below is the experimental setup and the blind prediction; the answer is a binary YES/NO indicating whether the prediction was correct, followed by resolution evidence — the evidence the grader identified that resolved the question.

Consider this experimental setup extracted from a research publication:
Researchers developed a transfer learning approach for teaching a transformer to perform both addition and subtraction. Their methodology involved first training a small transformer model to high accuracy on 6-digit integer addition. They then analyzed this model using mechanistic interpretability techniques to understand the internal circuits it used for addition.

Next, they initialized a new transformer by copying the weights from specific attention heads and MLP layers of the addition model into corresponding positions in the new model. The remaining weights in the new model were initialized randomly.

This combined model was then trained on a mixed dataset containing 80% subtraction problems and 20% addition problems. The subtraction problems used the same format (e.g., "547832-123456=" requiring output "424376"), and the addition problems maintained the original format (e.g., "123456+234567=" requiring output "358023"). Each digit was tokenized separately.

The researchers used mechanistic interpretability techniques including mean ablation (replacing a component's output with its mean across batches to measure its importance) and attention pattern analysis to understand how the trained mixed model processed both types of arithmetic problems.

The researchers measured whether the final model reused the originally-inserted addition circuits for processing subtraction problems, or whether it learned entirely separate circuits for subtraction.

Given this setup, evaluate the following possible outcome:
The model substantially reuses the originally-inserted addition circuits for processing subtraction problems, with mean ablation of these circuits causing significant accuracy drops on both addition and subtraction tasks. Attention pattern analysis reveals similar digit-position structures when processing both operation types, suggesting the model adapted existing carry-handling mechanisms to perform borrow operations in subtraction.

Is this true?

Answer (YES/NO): YES